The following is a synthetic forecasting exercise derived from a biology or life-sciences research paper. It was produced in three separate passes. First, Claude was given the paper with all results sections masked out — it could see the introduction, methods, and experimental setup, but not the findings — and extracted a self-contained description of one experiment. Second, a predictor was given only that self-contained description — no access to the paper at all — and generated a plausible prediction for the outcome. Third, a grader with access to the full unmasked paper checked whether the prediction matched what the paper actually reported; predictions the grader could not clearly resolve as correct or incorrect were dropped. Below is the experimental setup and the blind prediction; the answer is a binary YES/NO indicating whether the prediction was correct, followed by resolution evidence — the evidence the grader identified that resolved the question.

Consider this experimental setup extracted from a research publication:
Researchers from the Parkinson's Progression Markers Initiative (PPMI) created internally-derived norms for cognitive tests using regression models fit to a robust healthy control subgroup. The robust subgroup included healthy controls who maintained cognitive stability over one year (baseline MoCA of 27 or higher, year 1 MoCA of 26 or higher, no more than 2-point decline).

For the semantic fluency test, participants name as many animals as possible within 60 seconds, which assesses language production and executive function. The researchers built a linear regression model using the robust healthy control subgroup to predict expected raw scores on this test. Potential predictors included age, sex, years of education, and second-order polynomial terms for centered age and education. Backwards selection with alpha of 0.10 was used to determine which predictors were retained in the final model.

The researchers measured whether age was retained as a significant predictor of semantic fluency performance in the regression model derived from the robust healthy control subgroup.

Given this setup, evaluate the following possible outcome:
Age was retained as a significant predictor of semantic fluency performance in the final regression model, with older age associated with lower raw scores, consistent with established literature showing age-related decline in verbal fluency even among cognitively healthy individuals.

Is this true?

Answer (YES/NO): NO